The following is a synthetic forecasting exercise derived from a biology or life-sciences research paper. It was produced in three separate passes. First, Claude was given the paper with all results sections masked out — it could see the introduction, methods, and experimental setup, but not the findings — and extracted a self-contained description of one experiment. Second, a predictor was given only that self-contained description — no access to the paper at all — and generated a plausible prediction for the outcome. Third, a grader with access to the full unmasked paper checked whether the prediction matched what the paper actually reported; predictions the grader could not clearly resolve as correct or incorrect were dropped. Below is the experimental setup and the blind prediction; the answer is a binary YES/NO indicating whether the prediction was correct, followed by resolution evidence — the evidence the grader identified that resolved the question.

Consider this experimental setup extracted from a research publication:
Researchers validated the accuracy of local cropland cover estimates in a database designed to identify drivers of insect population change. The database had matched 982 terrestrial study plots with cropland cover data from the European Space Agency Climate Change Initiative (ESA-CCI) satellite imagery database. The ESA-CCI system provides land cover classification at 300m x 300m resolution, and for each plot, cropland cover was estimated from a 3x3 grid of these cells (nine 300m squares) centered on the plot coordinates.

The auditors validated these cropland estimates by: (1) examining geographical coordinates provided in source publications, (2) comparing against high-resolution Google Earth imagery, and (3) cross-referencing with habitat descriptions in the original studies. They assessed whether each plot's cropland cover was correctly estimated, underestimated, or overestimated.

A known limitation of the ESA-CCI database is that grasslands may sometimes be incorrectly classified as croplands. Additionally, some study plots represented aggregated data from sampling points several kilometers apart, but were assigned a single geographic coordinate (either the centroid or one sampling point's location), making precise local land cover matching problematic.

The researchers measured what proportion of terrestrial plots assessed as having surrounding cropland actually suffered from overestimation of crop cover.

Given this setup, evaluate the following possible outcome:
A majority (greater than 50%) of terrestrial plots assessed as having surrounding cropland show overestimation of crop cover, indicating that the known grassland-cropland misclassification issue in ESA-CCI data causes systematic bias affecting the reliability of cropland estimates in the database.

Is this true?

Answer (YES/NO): YES